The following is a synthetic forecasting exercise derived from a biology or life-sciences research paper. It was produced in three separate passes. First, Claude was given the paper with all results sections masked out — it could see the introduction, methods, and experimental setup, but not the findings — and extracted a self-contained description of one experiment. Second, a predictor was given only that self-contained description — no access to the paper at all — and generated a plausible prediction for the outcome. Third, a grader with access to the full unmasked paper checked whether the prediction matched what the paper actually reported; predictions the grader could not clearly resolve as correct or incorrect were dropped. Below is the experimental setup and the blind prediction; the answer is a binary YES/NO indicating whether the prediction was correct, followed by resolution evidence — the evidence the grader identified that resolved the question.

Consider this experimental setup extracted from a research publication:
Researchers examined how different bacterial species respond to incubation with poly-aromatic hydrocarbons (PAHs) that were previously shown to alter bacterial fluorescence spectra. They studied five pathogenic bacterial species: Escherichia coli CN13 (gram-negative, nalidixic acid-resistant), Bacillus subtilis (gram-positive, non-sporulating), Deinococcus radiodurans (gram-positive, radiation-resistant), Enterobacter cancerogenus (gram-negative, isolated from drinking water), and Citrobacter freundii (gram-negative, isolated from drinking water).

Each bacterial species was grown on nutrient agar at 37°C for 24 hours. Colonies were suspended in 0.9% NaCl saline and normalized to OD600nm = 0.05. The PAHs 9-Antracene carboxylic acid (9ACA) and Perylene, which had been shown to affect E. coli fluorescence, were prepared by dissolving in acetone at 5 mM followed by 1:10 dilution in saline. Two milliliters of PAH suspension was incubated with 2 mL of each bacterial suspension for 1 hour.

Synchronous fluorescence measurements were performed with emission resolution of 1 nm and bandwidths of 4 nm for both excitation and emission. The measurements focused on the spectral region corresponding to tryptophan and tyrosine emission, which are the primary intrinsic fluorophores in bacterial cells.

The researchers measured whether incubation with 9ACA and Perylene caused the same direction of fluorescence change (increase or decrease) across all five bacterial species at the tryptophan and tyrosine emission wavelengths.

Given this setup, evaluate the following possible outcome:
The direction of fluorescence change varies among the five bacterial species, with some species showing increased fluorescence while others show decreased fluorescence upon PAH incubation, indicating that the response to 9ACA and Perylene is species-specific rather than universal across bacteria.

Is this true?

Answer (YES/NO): YES